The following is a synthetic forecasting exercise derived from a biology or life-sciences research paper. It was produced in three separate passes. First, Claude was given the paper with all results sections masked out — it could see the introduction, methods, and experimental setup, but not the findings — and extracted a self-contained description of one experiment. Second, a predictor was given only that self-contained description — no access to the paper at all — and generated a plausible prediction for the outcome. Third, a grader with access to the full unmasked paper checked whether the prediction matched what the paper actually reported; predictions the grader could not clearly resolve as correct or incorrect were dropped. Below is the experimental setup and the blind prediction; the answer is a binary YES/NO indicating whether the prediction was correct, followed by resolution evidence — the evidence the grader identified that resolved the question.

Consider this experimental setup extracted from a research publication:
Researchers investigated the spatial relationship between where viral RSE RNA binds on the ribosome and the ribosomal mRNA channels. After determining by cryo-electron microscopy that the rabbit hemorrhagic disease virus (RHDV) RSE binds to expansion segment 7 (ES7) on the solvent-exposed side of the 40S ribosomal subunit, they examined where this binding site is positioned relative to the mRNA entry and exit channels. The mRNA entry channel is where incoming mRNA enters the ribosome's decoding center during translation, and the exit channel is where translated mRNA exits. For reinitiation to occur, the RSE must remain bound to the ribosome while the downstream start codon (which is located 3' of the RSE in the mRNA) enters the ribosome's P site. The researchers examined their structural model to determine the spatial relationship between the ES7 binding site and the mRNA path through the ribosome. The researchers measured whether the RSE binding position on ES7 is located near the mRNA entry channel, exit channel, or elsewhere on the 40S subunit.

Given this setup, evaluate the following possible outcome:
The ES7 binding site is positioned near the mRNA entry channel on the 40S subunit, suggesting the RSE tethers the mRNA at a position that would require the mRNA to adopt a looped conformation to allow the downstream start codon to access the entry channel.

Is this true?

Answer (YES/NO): NO